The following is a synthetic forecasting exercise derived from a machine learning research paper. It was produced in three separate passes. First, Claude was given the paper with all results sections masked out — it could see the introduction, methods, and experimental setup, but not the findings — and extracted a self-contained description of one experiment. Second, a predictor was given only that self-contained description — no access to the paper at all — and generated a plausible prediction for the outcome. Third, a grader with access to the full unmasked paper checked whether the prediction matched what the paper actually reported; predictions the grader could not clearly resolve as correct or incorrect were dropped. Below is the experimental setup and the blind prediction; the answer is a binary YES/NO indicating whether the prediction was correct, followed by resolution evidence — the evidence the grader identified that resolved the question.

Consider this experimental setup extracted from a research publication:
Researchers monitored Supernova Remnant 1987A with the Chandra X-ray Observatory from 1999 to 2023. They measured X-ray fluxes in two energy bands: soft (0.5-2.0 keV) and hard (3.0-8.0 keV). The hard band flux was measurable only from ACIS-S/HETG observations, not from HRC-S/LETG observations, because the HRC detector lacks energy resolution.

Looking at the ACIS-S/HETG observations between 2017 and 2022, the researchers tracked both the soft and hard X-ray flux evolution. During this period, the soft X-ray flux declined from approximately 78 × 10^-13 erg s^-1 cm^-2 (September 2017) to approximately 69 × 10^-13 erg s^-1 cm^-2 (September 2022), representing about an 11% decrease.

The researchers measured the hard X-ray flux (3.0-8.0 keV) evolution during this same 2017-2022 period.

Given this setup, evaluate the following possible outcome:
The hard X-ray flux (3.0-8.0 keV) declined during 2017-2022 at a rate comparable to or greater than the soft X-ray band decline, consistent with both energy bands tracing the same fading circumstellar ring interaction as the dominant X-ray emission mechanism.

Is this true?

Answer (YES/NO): NO